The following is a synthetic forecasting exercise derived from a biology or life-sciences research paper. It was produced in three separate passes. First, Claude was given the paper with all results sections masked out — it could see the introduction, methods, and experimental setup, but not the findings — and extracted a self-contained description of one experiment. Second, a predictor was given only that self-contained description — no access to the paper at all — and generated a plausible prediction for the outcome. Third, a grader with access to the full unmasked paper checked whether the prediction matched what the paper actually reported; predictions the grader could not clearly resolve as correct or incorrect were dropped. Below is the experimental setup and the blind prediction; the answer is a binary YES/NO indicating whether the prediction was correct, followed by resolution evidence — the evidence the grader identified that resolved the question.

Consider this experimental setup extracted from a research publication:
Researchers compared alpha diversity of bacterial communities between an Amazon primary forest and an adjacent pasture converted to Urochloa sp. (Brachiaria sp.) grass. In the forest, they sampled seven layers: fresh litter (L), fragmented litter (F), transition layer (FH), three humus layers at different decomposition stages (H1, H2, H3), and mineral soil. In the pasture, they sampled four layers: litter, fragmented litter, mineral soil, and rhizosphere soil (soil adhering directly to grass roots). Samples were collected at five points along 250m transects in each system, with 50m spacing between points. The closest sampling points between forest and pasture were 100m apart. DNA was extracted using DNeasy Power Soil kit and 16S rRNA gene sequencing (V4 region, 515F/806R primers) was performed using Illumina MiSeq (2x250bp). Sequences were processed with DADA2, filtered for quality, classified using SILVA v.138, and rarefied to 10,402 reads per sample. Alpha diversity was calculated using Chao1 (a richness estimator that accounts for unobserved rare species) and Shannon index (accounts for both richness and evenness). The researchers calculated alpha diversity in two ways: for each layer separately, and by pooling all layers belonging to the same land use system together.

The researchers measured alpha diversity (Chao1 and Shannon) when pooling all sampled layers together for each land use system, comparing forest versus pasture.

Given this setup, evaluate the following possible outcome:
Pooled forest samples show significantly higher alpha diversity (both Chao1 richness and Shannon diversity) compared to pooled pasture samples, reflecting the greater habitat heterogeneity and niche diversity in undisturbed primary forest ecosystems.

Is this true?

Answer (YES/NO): NO